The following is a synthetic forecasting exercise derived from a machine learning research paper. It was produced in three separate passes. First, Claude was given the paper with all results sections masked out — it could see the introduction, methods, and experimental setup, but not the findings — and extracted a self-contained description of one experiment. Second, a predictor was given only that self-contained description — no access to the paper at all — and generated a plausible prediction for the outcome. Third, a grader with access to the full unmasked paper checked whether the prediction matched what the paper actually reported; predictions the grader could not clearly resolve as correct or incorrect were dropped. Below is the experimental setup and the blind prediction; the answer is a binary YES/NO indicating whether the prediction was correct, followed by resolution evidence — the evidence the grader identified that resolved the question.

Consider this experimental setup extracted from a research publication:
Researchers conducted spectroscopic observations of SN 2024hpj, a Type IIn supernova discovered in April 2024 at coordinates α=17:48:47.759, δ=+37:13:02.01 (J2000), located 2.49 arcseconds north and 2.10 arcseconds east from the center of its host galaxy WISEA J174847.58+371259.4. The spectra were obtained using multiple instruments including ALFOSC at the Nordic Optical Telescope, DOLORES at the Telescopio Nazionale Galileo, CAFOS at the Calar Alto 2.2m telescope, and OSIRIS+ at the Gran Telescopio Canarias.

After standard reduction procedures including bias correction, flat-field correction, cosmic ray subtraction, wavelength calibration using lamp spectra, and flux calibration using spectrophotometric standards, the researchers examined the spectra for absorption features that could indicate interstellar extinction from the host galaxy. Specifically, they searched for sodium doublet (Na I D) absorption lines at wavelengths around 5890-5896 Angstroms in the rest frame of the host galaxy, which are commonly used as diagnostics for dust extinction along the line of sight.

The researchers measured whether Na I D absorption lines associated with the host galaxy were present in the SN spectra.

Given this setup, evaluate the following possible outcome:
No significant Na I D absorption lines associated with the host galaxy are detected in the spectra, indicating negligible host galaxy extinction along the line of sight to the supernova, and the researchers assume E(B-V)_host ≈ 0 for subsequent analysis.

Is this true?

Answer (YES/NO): YES